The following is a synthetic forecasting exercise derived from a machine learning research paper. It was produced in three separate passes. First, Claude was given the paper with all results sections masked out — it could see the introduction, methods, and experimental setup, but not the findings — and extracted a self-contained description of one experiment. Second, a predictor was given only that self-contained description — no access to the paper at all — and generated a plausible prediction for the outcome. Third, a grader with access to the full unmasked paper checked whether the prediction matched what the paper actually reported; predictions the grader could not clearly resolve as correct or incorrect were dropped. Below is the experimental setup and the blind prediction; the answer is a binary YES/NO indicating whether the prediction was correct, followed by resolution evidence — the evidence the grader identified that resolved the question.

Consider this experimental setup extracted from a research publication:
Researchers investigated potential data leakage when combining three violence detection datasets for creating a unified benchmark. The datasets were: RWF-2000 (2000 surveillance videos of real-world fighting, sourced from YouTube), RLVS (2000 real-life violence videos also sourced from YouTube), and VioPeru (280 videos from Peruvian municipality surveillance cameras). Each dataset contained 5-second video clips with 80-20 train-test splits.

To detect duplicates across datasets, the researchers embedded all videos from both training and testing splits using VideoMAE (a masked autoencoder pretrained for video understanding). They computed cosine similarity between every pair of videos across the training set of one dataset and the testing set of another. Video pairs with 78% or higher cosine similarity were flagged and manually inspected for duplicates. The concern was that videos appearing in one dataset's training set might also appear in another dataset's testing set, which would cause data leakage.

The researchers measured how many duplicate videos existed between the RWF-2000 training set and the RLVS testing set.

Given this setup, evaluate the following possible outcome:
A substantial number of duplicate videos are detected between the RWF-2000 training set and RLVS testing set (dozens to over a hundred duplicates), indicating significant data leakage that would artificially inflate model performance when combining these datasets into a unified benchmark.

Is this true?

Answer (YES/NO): NO